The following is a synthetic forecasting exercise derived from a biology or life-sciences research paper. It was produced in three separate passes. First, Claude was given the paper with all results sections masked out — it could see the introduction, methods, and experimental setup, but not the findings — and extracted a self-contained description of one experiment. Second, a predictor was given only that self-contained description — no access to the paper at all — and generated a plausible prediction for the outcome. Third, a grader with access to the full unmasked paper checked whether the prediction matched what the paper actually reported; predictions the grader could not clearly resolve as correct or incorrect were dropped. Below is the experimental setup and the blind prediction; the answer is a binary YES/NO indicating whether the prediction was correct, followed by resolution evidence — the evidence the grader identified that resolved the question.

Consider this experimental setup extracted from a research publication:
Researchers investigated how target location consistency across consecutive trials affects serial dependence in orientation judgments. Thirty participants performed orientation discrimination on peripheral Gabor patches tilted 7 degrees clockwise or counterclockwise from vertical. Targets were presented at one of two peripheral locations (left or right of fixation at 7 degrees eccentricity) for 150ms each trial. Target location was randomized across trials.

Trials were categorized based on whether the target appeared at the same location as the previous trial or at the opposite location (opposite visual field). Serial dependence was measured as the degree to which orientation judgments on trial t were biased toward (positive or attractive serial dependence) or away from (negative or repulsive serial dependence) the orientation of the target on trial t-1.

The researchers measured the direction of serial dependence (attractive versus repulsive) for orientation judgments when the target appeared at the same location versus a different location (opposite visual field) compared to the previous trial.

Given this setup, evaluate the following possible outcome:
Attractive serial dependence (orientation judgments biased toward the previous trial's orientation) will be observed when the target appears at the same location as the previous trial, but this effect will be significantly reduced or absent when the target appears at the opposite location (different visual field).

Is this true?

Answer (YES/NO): NO